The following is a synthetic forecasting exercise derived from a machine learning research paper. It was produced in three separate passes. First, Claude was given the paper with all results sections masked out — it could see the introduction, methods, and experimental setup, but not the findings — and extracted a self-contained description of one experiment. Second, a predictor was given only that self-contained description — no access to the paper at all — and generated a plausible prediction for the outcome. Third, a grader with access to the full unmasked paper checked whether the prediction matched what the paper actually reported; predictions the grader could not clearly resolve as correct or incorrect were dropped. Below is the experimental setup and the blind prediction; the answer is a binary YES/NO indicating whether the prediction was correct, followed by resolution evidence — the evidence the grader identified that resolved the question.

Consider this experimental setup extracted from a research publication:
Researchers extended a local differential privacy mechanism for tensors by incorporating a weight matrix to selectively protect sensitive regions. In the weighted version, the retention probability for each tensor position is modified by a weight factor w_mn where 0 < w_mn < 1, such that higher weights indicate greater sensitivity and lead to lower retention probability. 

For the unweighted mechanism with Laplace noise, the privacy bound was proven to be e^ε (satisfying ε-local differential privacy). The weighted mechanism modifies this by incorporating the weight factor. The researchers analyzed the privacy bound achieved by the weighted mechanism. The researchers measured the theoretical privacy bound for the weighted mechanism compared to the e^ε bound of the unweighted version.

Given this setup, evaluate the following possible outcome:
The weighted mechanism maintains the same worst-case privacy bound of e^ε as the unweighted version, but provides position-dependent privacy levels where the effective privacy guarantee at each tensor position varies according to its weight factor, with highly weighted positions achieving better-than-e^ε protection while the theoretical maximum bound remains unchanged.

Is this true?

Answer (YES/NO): NO